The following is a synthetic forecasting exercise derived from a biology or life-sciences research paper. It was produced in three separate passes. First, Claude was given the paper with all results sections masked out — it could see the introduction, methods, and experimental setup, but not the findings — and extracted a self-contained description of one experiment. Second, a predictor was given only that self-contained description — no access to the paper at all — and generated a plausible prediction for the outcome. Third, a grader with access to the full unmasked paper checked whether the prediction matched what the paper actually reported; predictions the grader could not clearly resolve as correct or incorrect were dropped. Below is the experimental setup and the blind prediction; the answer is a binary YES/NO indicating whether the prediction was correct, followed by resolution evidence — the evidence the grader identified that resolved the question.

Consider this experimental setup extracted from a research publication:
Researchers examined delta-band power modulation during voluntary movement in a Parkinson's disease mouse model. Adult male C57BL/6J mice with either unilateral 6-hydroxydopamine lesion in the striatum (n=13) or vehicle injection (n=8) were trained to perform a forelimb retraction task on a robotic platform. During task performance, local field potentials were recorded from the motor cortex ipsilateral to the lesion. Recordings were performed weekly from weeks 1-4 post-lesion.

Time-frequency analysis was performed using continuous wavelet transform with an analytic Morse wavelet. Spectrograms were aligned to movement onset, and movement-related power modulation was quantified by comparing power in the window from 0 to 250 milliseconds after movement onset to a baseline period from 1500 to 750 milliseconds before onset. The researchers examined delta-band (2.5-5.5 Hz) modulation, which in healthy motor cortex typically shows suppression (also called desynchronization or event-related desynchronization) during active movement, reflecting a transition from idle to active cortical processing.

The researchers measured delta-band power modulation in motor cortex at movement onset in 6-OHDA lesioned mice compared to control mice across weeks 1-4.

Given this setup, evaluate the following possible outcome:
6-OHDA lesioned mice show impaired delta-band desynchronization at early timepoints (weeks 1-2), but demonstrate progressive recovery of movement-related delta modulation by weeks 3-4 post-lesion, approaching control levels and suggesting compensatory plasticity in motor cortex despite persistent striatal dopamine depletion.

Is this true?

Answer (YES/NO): NO